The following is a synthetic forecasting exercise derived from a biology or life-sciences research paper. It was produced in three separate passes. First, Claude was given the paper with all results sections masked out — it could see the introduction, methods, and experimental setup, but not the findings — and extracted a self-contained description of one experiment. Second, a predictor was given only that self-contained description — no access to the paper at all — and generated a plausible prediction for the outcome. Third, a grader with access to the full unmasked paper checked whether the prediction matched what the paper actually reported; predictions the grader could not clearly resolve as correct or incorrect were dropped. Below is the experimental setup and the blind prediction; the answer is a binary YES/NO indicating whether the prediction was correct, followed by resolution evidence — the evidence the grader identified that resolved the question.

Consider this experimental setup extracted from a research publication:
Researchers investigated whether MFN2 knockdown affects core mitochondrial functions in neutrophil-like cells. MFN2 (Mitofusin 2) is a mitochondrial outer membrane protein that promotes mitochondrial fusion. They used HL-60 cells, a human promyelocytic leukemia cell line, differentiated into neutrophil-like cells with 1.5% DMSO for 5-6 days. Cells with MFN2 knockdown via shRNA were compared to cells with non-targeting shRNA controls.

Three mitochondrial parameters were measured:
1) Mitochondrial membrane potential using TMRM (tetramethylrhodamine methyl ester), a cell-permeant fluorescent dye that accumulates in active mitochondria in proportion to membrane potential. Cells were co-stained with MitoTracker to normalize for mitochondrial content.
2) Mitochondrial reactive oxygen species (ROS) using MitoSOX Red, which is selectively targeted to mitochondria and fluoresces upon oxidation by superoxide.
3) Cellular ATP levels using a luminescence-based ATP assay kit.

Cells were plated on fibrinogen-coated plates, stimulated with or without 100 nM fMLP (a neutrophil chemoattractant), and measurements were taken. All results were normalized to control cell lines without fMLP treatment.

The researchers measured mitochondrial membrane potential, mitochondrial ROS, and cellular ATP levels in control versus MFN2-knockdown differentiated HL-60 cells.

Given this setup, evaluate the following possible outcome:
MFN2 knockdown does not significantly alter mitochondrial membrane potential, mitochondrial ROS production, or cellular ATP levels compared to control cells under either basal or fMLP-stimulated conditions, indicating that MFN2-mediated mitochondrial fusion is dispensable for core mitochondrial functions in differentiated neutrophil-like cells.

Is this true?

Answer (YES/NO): NO